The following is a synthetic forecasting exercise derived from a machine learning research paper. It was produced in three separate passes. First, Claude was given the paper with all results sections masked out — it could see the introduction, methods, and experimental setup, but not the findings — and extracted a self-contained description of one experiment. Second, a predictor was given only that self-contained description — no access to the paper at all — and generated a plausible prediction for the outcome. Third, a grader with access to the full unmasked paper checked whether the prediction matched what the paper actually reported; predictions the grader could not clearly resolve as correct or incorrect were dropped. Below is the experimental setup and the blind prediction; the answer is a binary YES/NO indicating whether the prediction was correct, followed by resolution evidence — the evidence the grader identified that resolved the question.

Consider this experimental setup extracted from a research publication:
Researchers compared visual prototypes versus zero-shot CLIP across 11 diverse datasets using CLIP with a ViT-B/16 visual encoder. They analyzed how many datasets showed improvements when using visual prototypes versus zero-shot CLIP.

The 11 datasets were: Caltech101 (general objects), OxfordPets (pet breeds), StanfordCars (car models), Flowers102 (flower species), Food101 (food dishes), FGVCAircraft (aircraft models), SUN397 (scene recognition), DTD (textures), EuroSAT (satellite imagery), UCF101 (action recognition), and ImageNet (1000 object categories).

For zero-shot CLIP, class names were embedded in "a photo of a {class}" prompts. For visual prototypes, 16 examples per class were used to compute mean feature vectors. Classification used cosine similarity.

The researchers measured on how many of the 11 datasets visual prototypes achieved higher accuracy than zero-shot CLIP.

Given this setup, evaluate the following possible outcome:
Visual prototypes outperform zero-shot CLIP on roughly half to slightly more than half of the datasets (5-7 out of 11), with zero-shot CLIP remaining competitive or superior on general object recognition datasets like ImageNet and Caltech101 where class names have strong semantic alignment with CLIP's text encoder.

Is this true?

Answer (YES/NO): NO